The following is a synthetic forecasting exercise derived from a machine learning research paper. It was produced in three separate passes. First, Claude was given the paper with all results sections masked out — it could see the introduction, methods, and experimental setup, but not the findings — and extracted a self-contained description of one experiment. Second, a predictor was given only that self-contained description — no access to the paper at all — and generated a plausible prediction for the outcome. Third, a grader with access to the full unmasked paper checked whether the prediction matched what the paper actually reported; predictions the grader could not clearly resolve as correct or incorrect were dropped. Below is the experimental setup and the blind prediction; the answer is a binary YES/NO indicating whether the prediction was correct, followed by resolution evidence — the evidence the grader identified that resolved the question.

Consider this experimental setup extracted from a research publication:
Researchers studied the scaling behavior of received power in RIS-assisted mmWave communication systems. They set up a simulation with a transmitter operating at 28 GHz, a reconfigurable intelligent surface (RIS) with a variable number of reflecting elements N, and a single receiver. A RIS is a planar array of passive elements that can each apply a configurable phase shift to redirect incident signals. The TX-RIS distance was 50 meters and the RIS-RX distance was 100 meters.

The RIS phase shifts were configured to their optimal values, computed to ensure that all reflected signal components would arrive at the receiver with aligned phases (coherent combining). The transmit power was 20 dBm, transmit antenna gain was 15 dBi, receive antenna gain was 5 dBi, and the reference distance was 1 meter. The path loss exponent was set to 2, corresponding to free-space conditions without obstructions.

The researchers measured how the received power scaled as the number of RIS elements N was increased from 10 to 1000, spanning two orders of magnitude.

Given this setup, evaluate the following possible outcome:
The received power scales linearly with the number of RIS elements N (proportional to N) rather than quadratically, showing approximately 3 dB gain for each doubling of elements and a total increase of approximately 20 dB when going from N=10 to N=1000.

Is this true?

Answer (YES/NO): NO